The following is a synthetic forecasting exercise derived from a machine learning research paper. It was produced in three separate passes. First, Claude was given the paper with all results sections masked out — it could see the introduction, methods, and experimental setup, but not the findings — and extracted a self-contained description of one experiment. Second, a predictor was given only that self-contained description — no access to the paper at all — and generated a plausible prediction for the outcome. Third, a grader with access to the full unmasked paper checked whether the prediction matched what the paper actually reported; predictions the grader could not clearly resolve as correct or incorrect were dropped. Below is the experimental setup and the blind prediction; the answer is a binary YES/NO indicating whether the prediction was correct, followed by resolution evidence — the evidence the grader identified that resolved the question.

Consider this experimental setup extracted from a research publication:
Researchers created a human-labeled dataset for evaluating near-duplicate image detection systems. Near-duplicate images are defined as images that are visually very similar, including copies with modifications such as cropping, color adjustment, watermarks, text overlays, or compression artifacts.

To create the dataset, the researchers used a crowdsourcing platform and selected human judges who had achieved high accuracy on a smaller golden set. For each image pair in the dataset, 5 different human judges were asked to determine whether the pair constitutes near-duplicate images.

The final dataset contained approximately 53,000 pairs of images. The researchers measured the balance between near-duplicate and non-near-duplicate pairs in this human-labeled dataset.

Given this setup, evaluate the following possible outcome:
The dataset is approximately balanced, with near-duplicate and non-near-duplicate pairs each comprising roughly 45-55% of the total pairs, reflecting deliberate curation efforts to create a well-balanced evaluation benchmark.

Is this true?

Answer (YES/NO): NO